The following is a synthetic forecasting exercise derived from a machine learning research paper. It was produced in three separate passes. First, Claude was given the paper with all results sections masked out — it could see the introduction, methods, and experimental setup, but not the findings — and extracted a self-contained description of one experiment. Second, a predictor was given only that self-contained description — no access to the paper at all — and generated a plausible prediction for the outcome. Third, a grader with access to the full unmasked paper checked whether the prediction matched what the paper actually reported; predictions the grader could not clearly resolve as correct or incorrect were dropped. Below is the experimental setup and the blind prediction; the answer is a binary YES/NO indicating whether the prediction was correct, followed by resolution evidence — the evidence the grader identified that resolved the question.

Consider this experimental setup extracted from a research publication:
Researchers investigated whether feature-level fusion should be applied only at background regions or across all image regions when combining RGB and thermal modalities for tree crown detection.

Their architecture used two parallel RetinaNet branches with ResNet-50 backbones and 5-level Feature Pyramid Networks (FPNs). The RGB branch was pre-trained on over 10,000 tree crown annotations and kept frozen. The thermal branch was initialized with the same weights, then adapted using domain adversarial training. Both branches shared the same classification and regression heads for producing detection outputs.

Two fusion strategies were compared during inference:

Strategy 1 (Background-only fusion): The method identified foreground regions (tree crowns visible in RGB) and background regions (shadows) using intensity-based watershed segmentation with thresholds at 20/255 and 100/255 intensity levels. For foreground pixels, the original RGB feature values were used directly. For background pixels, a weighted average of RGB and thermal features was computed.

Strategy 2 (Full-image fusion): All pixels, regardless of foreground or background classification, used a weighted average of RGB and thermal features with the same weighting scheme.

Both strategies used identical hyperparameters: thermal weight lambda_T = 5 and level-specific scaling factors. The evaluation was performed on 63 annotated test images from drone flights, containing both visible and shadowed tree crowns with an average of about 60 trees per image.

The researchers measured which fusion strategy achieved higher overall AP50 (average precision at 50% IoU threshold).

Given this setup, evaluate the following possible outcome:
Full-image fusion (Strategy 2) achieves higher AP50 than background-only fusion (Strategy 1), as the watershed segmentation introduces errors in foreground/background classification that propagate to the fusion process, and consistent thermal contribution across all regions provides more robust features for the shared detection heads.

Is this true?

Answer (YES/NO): NO